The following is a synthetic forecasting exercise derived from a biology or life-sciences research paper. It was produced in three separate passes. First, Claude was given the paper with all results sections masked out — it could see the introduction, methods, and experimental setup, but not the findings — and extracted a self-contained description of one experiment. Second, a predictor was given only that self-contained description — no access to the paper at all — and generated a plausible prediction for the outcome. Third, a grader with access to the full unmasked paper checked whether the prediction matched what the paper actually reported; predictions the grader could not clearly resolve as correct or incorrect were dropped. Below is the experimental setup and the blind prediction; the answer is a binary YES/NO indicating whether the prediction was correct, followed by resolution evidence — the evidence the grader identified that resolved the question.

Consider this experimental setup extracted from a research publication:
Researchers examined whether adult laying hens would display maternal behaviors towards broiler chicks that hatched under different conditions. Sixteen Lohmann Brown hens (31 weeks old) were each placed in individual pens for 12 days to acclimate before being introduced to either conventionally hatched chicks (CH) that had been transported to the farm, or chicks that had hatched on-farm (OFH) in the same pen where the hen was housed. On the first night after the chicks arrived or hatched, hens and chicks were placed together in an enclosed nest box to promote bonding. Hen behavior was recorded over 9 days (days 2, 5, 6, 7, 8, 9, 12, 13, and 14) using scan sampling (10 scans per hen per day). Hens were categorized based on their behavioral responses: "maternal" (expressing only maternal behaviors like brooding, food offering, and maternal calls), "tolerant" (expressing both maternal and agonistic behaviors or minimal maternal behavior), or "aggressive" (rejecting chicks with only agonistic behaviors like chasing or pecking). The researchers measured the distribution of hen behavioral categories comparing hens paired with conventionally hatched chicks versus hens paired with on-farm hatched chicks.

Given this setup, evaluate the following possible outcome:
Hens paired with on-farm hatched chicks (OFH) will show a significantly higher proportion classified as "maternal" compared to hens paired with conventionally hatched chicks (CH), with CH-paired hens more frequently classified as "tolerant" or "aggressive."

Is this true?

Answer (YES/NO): NO